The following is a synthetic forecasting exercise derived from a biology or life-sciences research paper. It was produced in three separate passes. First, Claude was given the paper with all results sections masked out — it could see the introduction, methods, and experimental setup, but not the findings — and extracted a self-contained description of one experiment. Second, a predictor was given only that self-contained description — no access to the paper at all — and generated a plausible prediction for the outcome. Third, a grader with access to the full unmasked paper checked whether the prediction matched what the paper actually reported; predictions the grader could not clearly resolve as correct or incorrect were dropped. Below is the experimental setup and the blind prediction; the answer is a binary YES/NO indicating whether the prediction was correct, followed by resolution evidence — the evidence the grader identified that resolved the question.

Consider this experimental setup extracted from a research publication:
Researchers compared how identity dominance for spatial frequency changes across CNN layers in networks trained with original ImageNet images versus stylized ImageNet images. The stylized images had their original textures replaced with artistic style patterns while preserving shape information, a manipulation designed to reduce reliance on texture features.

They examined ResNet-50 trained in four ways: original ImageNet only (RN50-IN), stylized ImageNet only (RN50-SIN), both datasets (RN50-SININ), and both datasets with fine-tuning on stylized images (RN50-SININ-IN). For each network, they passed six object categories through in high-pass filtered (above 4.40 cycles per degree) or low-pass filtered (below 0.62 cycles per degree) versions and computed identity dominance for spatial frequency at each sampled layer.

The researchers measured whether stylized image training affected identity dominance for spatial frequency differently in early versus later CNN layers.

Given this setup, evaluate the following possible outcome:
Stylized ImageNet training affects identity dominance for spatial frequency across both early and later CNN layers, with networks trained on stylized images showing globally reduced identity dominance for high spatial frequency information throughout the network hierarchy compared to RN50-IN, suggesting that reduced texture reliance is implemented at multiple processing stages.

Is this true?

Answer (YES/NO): NO